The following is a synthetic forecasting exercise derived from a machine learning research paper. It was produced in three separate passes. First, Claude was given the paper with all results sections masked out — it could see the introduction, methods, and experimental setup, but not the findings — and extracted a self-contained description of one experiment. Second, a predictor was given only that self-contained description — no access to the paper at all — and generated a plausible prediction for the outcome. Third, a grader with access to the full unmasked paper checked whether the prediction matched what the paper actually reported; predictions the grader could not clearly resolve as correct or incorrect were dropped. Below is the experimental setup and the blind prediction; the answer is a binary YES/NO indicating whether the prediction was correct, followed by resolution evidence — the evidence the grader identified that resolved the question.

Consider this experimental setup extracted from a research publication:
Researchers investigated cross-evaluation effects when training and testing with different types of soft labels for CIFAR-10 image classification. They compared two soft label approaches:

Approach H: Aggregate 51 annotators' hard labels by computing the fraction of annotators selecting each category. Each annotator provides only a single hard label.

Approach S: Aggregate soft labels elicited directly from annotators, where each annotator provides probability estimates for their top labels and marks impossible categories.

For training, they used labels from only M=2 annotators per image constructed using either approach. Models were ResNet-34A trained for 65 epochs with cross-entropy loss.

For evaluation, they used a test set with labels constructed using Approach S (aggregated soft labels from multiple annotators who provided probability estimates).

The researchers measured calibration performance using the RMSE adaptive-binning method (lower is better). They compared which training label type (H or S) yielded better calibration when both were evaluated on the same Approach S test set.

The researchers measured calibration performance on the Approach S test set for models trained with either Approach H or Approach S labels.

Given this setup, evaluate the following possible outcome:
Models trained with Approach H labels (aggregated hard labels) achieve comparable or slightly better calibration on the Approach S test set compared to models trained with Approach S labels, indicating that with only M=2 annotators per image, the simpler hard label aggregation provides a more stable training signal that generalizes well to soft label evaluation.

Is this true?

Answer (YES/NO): YES